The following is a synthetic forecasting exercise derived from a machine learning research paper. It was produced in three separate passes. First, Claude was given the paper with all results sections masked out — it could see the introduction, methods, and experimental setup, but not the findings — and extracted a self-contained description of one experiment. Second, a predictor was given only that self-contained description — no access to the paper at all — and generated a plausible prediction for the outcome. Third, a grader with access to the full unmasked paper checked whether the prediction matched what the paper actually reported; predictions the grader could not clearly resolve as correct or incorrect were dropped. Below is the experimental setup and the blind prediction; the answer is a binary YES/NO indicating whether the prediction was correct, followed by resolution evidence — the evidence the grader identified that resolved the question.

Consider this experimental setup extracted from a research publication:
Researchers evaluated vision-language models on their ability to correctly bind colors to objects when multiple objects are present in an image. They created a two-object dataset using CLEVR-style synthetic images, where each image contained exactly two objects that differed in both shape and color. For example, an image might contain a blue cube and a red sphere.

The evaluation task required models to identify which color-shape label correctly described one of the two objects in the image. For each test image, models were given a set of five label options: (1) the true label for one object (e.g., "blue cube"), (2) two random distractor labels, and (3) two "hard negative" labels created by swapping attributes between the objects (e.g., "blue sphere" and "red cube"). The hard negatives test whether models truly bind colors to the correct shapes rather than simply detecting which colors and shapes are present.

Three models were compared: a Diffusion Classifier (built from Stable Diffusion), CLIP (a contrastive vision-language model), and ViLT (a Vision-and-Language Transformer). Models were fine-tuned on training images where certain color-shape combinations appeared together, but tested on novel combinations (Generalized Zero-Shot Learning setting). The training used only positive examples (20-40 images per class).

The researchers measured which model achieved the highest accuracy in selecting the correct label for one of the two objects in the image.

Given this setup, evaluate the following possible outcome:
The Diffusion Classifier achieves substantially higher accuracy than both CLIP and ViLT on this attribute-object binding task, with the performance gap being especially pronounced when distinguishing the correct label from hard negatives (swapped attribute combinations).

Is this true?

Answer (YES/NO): NO